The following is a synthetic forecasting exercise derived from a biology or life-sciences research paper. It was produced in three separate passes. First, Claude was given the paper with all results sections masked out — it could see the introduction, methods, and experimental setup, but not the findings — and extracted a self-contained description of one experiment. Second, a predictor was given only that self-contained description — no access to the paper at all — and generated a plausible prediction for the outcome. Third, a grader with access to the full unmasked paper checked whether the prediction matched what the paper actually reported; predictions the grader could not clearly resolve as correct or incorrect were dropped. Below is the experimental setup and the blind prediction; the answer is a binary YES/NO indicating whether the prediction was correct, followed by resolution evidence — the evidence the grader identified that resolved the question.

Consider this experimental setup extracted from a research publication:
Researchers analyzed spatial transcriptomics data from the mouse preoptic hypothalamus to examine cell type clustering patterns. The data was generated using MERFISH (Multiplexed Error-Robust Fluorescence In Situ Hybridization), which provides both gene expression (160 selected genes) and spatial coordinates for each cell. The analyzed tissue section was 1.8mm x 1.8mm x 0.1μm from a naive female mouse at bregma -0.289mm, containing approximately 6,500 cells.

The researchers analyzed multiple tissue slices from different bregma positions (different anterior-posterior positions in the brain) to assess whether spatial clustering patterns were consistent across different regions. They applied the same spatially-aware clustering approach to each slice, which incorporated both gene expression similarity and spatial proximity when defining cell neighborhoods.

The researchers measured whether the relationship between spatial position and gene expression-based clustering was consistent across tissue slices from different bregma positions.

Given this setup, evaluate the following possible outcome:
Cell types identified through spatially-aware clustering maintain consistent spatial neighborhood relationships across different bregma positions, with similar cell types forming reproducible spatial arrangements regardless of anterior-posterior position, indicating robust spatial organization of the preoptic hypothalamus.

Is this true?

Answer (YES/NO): YES